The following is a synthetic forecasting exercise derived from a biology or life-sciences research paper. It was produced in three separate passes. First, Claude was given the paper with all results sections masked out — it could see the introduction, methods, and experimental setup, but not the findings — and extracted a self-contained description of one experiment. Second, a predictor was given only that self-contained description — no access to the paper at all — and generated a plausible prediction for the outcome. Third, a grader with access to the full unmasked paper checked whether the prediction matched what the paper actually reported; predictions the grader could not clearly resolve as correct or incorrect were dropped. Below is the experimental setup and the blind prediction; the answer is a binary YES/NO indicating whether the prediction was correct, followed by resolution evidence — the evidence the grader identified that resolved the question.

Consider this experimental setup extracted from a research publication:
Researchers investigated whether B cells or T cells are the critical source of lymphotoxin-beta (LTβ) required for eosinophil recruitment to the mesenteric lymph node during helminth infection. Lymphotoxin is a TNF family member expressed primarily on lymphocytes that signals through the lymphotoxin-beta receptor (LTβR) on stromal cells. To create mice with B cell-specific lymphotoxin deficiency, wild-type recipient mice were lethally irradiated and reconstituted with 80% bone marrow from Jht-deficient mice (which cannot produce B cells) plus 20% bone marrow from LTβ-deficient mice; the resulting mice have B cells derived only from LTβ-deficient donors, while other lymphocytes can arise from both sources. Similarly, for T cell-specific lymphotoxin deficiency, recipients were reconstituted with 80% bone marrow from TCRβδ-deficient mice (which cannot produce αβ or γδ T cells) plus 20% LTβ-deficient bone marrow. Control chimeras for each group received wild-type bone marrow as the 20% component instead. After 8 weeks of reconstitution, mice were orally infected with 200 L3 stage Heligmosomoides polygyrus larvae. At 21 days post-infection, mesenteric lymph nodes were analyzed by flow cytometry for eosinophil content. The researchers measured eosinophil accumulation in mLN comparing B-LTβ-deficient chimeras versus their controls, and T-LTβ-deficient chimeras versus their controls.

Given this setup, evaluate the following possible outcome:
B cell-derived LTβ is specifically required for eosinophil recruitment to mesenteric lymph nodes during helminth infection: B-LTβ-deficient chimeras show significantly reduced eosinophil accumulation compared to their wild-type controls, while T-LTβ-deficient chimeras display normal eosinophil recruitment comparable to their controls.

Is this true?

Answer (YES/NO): YES